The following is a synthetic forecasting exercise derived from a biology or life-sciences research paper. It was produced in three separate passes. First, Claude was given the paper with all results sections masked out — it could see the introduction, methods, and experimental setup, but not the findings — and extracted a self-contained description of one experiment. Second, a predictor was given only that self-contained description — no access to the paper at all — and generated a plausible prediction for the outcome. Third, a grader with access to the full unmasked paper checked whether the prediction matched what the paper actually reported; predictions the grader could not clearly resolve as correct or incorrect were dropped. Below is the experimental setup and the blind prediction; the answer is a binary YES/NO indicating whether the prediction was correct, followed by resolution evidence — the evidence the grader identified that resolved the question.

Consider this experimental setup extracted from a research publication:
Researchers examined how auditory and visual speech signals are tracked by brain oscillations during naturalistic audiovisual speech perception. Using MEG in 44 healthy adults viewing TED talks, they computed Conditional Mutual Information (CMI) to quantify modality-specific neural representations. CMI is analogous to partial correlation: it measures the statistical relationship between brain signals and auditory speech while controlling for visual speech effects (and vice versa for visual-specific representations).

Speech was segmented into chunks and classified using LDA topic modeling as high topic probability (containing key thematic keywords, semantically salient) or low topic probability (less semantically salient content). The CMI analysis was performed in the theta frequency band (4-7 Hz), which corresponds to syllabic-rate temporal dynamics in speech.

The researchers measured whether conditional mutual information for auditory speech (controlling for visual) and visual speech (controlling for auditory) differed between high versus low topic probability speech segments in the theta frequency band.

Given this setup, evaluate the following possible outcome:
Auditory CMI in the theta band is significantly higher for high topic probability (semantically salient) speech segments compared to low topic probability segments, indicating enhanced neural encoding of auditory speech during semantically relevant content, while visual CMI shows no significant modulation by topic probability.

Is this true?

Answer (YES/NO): NO